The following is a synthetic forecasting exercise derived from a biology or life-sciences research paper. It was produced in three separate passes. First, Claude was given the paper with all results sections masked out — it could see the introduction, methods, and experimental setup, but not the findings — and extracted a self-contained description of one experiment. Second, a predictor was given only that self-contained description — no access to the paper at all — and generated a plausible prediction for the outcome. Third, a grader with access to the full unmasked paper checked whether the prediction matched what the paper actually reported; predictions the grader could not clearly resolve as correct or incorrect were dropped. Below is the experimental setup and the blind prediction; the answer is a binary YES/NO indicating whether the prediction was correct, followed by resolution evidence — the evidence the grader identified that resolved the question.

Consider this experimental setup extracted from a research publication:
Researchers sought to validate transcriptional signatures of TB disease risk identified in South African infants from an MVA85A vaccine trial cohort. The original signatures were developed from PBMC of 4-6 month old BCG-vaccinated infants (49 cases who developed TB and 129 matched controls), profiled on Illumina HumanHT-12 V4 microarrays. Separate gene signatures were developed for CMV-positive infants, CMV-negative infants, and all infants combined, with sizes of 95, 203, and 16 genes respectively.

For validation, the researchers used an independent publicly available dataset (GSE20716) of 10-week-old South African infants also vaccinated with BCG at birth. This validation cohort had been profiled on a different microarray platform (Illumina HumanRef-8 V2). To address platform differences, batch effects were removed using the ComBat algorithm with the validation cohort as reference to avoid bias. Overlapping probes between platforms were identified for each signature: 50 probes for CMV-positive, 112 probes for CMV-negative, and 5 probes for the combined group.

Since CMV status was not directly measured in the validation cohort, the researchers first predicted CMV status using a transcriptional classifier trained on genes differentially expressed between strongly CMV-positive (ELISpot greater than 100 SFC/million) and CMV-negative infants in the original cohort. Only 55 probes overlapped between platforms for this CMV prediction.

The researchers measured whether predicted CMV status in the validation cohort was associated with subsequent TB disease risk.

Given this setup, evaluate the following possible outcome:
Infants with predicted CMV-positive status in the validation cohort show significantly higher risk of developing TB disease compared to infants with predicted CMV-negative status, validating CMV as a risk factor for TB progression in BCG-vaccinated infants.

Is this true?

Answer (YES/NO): NO